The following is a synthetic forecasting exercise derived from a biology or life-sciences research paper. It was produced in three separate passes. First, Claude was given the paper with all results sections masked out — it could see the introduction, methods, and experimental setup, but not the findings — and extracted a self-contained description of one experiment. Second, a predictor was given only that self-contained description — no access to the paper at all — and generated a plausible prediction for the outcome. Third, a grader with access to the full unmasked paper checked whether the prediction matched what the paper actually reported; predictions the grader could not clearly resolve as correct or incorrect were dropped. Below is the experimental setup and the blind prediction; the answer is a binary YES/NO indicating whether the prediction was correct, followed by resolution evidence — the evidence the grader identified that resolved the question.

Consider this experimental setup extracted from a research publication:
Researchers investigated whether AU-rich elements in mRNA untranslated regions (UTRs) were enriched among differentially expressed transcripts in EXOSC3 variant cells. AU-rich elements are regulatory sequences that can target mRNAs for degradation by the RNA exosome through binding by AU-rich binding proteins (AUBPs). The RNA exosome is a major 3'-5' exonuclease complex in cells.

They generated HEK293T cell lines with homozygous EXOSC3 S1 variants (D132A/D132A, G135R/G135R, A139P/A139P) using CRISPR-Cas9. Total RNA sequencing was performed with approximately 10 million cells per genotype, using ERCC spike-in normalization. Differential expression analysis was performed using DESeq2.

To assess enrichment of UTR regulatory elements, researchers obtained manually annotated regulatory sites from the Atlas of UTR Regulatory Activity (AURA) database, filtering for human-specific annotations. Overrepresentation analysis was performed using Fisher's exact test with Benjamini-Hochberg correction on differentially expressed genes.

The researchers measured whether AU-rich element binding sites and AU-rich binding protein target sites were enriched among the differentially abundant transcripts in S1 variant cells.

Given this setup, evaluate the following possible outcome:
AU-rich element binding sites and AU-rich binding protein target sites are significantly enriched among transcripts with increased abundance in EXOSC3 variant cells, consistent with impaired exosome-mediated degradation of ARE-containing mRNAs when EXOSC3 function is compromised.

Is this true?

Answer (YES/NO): NO